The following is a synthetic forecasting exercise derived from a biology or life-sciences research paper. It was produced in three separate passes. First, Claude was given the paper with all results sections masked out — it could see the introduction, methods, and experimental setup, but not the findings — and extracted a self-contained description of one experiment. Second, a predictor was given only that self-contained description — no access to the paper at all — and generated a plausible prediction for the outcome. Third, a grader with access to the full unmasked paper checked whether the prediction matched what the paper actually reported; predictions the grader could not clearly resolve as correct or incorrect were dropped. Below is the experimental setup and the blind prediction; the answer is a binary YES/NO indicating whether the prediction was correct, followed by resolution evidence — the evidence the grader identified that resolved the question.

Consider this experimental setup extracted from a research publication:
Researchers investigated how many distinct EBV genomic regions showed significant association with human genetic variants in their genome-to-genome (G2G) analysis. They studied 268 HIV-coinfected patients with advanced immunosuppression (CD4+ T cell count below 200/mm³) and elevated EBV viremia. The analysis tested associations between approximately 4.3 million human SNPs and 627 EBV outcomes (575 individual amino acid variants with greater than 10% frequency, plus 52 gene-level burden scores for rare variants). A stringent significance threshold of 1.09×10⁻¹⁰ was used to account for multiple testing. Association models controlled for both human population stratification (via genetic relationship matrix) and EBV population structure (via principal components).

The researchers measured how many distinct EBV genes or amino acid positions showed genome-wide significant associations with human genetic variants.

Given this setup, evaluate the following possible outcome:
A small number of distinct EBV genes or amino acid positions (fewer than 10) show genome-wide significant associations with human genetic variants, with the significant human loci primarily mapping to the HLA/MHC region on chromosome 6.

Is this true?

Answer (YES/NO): NO